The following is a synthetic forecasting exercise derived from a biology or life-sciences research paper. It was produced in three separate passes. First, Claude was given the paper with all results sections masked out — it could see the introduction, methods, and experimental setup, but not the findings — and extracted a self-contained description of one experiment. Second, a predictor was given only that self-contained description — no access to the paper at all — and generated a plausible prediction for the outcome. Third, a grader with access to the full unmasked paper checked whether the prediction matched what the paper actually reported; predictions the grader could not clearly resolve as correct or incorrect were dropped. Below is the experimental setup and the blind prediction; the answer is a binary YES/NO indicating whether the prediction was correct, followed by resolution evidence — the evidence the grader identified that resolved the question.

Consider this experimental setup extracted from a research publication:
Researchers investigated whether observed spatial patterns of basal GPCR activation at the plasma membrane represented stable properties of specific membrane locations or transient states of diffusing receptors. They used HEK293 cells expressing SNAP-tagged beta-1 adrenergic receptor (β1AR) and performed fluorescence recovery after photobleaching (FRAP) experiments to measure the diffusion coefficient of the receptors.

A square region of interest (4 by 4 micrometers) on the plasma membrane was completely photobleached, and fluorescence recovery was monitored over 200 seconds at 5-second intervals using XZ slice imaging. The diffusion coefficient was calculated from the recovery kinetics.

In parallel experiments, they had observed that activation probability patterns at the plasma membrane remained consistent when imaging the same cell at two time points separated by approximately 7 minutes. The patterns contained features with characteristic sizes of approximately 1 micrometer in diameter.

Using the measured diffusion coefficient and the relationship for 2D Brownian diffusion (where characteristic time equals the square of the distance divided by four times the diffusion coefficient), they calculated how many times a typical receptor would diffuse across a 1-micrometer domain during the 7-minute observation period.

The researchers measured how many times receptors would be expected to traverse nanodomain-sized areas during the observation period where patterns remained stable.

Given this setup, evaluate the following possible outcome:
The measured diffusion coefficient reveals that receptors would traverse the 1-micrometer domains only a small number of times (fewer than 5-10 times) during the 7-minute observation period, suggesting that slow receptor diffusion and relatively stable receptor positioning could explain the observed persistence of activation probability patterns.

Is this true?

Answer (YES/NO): NO